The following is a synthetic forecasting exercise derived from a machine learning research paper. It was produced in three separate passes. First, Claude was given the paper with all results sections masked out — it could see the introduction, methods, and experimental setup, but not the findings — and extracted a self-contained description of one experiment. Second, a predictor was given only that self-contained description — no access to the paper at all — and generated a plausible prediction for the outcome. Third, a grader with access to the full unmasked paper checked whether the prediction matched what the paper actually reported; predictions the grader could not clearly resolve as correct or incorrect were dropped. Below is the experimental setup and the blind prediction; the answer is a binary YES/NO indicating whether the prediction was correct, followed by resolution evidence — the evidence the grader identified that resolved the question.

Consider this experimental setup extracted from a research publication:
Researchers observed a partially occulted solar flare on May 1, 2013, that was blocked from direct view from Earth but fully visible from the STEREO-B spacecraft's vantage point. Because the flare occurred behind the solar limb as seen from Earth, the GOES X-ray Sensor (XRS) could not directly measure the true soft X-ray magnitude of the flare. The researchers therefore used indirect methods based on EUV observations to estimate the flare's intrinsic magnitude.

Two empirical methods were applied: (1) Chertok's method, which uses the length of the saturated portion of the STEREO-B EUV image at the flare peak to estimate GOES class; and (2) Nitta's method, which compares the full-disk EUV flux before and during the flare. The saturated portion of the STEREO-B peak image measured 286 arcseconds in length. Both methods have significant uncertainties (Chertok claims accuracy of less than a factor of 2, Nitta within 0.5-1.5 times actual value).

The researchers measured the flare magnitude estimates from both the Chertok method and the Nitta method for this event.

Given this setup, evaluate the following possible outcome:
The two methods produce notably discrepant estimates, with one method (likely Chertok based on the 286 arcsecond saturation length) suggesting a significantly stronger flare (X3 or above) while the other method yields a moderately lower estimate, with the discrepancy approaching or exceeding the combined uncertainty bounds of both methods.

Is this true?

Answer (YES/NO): NO